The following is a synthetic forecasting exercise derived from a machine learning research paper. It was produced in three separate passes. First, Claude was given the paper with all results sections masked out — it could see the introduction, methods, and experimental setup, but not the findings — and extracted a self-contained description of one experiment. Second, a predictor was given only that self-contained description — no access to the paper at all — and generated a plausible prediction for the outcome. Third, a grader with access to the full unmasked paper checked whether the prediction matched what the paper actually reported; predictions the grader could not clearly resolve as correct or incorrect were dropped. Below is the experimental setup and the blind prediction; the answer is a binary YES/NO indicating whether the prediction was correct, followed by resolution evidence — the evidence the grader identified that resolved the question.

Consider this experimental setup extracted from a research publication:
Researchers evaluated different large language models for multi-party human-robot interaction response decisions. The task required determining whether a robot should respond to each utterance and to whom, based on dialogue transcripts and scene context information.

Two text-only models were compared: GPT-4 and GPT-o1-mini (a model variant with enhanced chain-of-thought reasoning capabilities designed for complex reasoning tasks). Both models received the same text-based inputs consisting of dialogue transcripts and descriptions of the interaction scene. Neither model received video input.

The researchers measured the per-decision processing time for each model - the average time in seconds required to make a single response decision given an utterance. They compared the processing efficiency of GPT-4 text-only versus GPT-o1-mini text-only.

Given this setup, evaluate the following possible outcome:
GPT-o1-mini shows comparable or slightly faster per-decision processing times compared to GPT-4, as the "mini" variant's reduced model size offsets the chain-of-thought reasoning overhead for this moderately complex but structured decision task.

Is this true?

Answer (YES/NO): NO